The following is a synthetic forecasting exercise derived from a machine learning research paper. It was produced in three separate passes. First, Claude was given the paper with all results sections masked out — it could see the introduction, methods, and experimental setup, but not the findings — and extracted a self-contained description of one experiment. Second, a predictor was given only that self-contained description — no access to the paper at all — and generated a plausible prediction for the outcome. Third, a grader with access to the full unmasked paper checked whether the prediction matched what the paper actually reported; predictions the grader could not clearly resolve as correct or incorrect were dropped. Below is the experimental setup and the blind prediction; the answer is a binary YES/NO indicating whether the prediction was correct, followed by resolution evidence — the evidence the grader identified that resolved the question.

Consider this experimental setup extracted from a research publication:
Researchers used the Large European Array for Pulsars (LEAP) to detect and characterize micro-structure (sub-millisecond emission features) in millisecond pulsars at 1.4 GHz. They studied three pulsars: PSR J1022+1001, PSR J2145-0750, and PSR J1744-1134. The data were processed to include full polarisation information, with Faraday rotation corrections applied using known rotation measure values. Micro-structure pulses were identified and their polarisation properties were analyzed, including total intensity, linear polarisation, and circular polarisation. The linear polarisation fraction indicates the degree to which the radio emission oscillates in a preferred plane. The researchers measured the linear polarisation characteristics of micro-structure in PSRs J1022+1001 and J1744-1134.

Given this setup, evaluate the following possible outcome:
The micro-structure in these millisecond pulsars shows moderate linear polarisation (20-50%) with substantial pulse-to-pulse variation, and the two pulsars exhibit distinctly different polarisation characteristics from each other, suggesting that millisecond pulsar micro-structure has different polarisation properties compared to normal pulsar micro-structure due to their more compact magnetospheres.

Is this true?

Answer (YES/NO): NO